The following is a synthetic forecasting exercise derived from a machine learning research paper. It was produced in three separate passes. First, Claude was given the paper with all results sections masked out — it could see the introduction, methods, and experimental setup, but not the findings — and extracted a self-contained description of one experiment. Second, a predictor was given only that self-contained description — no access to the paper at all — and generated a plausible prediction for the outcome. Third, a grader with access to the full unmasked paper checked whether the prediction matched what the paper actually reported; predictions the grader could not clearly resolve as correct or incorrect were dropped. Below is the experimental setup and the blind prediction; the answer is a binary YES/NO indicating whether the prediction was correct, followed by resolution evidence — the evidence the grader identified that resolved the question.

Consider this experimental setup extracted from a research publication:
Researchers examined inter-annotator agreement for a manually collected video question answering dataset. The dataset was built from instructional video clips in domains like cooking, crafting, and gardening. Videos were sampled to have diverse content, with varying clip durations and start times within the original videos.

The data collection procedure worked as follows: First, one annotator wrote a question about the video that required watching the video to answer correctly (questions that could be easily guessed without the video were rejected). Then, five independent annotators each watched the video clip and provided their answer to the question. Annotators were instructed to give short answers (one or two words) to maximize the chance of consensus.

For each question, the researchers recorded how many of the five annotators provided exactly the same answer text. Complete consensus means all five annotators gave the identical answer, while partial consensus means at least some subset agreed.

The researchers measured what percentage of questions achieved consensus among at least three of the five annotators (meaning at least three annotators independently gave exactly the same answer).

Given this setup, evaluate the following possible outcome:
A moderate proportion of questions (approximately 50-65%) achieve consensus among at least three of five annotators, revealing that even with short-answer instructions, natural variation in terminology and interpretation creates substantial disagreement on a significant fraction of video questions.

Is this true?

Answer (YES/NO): NO